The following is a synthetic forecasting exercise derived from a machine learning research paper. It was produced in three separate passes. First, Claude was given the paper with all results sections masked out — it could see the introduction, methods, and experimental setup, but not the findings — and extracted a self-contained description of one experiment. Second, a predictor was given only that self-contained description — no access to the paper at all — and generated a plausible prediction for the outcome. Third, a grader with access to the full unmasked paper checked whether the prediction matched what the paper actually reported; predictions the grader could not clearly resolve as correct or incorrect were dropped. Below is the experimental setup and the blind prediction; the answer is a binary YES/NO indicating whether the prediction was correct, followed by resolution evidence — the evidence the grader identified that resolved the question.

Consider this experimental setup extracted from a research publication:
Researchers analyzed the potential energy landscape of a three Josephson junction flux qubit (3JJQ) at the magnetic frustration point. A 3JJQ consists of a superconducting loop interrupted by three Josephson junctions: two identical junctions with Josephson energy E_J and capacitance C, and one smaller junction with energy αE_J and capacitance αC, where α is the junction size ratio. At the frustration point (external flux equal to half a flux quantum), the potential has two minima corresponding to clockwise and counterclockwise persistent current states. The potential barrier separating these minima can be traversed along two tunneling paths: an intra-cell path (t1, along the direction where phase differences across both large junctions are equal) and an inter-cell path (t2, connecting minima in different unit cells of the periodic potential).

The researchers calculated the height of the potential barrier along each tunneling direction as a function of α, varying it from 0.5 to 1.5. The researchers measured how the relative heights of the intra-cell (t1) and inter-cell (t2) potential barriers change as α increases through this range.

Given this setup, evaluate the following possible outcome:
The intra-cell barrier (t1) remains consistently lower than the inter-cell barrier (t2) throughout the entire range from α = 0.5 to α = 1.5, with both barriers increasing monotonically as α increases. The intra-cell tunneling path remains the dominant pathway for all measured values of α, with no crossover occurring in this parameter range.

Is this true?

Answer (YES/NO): NO